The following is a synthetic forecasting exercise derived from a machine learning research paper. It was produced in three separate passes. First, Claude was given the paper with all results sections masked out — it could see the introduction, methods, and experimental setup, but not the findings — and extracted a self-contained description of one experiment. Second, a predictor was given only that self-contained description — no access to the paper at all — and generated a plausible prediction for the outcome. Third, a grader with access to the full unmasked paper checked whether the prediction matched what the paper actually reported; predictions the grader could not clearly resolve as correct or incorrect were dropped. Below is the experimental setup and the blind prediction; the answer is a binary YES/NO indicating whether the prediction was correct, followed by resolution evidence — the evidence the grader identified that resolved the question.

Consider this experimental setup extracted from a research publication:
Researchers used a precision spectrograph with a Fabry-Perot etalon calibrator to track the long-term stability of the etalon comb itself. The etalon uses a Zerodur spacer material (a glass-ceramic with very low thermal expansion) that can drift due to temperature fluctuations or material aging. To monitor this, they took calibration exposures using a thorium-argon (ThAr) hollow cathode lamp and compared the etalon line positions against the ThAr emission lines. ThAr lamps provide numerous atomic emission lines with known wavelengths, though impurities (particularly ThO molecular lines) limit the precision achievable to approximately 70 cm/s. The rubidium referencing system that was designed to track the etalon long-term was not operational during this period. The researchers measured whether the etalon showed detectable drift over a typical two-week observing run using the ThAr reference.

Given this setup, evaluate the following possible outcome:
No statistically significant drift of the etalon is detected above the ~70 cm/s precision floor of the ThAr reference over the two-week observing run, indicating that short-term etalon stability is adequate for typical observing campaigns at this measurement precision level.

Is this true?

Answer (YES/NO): YES